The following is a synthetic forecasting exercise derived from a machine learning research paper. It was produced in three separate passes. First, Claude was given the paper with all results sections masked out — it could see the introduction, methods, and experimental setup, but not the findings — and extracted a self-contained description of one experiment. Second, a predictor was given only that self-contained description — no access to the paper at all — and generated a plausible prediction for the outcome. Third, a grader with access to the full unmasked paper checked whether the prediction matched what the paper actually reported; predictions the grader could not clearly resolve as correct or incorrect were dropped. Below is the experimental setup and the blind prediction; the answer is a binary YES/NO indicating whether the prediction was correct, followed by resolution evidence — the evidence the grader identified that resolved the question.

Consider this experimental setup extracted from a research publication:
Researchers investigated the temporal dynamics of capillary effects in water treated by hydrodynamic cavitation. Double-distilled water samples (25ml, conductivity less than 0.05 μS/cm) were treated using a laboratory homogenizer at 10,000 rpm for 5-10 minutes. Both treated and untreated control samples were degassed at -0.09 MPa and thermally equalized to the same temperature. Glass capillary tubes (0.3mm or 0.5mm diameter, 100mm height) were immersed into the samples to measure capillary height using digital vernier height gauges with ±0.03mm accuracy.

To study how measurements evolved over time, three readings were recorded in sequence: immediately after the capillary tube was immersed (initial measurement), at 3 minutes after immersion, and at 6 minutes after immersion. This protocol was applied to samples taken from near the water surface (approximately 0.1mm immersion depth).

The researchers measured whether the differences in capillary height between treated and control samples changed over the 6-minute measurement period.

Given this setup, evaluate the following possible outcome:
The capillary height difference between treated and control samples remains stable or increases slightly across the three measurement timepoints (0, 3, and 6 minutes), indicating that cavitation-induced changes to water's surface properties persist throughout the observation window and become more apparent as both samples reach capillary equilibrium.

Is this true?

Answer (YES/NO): YES